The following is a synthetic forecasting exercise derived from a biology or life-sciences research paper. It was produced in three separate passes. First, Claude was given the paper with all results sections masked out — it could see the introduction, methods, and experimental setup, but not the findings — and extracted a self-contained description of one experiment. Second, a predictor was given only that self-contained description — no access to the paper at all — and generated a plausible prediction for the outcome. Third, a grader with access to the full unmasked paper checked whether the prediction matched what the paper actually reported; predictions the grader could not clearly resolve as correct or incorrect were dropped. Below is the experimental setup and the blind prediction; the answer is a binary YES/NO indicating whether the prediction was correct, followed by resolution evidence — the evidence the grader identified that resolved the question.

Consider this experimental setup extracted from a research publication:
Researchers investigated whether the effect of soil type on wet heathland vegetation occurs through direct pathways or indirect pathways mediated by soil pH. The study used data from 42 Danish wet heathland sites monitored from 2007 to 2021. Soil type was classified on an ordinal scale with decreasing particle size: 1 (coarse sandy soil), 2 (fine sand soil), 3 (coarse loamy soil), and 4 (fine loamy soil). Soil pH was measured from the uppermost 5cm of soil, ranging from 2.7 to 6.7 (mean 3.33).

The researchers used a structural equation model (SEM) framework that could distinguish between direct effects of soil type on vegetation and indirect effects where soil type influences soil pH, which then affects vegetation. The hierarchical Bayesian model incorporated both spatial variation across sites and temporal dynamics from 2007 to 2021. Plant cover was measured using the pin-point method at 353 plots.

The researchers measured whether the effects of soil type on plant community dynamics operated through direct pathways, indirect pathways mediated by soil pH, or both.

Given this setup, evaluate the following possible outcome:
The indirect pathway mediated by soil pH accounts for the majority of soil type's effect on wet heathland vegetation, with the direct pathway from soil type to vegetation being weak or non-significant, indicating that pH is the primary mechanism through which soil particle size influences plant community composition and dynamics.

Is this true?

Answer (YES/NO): NO